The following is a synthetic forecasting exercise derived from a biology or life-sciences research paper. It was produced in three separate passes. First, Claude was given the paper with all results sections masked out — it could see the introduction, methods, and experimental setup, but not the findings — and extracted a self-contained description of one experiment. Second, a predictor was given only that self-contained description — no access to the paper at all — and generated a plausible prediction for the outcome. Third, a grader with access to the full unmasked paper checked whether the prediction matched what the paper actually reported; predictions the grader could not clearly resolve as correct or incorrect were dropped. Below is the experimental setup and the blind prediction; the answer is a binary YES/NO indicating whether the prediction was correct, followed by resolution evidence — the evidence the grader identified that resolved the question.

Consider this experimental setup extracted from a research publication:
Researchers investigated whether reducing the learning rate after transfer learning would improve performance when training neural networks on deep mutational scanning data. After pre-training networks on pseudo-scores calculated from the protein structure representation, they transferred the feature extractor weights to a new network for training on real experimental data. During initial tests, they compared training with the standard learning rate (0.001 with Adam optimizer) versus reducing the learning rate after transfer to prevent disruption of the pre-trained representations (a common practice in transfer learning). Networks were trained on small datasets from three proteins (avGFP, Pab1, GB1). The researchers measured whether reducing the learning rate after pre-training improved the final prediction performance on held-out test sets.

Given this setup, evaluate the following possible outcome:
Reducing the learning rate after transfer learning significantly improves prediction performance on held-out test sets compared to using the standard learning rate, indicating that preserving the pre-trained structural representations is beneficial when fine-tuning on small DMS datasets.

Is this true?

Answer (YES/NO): NO